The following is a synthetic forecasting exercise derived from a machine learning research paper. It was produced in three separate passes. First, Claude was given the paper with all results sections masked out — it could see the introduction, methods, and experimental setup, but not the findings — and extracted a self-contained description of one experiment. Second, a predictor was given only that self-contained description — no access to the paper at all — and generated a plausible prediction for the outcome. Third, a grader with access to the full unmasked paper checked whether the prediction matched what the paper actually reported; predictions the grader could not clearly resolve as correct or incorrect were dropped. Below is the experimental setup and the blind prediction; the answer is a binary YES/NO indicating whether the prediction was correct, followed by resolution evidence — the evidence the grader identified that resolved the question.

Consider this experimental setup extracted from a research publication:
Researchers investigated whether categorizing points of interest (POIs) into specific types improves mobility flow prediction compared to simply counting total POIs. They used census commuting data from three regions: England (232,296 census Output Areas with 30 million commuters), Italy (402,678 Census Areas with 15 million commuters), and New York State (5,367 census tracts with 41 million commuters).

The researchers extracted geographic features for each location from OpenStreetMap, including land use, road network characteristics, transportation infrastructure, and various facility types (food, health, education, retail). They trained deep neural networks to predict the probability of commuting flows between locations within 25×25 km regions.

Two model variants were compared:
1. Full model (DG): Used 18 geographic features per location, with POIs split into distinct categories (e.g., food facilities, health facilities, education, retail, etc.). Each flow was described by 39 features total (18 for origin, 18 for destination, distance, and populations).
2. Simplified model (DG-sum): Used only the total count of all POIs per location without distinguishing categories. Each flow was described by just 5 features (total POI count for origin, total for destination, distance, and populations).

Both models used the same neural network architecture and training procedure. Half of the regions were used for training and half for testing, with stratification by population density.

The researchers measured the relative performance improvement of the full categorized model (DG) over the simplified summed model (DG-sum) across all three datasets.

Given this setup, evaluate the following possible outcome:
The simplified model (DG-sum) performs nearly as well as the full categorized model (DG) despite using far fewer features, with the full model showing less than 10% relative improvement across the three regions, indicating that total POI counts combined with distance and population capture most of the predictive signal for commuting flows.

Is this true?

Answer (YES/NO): NO